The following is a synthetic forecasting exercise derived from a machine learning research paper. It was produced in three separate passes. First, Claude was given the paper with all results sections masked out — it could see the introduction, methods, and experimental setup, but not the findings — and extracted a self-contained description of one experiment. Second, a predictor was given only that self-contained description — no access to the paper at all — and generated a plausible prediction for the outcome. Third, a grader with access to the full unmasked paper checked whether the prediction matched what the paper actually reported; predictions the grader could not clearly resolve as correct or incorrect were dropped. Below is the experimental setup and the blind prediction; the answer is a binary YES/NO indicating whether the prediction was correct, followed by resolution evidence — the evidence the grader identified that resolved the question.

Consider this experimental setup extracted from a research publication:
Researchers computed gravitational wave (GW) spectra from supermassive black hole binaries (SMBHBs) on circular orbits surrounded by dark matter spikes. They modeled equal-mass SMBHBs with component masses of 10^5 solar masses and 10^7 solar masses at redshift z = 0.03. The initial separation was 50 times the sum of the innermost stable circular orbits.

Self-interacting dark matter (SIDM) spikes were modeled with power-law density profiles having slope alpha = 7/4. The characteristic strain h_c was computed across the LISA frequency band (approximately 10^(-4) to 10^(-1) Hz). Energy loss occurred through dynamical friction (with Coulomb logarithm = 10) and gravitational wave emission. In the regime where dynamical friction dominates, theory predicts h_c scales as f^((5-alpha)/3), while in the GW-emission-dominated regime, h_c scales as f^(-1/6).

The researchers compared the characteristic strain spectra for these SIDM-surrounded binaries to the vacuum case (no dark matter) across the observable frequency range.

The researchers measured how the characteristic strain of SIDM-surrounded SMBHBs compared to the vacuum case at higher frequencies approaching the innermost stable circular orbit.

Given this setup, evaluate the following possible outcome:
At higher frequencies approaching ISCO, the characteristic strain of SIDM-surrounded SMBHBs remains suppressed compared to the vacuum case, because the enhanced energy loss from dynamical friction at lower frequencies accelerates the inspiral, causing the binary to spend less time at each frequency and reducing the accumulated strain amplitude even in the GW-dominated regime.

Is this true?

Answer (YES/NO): NO